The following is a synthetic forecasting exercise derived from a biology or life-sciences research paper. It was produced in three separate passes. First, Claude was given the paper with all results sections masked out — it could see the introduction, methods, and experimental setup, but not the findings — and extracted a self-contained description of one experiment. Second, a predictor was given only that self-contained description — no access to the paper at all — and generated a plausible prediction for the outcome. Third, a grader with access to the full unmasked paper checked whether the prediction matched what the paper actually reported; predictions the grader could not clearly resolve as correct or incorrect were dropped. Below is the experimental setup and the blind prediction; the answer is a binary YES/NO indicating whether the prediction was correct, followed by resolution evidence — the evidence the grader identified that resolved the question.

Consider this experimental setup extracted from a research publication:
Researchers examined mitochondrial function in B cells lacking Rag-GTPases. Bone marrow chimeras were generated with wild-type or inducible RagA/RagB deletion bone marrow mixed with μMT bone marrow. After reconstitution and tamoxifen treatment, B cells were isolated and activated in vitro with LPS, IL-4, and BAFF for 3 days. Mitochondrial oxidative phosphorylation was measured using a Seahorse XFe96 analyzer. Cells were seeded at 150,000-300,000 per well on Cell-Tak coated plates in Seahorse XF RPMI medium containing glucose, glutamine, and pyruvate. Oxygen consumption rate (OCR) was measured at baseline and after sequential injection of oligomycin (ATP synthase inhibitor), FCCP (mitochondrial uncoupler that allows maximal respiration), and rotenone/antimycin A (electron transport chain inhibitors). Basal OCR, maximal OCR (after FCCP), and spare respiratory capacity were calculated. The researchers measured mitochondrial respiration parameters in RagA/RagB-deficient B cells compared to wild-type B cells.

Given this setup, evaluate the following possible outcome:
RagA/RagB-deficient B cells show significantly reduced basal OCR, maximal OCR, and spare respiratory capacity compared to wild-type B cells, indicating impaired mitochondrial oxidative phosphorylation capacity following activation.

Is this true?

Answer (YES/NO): YES